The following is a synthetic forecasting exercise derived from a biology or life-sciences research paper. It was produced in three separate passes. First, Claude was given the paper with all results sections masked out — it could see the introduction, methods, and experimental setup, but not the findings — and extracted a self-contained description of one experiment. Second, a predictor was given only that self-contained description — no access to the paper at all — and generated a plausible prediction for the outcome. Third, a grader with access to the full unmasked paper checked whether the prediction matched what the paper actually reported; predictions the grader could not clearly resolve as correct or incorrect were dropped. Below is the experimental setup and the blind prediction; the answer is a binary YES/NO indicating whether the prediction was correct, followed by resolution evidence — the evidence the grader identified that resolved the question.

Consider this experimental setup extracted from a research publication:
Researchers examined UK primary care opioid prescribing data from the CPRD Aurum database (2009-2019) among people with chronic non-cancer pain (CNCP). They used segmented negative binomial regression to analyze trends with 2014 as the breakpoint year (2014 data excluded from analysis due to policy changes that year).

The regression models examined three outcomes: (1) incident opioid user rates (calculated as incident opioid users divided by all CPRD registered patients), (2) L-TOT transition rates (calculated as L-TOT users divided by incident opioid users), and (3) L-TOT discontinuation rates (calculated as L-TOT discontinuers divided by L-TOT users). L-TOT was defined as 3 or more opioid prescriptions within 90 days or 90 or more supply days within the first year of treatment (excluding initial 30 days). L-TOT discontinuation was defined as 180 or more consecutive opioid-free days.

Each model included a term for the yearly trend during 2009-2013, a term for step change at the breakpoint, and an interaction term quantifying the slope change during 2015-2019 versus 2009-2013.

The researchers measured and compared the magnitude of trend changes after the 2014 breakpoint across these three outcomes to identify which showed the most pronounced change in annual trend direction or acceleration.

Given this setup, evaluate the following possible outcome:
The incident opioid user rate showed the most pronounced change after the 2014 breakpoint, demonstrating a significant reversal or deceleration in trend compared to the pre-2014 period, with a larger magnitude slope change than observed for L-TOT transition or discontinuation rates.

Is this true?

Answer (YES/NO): YES